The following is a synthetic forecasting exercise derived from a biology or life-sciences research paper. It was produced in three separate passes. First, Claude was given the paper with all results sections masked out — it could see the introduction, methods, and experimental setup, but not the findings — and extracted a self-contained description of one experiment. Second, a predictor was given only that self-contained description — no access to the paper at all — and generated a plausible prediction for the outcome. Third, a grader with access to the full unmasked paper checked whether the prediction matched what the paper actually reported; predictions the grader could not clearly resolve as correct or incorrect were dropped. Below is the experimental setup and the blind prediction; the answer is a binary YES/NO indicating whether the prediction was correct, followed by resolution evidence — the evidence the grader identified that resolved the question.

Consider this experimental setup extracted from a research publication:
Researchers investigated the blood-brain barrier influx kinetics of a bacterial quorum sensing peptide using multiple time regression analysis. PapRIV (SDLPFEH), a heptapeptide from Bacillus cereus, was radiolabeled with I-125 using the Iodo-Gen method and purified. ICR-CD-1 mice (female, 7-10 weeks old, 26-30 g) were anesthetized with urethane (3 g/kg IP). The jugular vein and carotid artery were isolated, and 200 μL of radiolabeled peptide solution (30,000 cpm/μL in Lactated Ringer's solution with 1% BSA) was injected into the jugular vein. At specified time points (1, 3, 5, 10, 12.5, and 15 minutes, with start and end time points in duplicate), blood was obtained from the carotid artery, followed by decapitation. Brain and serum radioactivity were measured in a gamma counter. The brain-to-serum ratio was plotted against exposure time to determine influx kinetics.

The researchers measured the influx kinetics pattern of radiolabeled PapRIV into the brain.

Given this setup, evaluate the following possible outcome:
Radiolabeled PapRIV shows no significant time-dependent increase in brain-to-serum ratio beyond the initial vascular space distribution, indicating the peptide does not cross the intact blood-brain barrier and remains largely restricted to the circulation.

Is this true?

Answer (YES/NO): NO